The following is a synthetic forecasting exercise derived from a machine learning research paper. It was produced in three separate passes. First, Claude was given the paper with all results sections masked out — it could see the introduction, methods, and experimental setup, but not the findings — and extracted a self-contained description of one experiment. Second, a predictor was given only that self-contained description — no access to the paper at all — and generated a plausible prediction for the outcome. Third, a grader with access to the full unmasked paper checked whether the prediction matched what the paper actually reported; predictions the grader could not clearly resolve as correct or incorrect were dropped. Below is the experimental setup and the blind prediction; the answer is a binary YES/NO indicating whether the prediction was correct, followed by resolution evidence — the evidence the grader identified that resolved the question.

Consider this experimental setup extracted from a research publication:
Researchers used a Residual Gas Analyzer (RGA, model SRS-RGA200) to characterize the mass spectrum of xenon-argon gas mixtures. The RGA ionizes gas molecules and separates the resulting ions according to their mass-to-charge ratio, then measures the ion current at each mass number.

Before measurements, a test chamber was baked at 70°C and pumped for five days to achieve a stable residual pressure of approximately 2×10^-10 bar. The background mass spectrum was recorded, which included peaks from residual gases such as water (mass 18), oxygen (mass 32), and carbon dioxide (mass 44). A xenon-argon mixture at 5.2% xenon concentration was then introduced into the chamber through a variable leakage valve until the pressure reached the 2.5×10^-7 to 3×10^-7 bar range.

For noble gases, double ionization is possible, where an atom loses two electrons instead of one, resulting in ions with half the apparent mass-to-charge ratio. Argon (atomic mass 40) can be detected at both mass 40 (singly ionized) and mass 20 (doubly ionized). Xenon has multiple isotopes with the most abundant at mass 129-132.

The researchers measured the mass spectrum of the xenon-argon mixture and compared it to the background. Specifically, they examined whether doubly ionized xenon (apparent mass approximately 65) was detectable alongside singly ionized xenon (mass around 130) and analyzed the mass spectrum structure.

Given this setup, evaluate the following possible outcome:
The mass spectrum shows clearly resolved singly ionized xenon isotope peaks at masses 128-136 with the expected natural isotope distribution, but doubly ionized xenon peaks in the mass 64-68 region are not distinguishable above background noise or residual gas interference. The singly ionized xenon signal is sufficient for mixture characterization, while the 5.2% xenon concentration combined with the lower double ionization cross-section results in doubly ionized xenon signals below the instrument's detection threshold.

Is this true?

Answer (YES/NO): NO